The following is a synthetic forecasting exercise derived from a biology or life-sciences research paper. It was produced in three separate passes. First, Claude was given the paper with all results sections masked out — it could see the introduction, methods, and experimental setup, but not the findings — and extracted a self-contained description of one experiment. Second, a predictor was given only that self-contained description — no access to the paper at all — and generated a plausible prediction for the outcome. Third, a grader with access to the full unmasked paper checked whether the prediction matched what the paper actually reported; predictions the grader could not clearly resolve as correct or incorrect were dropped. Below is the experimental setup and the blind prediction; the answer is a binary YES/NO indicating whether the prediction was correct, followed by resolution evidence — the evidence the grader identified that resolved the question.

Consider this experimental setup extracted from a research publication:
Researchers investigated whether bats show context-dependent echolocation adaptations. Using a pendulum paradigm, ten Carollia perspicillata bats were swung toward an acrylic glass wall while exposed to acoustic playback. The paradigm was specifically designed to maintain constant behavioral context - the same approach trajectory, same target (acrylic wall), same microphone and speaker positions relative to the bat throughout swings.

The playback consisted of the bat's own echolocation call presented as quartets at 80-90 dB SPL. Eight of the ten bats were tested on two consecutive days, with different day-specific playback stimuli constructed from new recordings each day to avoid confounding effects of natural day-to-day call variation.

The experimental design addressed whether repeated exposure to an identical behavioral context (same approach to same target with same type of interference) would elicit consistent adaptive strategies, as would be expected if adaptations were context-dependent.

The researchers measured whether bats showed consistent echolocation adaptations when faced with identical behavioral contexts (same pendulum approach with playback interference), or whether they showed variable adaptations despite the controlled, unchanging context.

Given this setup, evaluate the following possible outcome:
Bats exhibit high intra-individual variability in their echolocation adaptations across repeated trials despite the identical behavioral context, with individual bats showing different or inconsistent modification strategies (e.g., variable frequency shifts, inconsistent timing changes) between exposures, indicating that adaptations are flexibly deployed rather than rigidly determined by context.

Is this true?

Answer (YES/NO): YES